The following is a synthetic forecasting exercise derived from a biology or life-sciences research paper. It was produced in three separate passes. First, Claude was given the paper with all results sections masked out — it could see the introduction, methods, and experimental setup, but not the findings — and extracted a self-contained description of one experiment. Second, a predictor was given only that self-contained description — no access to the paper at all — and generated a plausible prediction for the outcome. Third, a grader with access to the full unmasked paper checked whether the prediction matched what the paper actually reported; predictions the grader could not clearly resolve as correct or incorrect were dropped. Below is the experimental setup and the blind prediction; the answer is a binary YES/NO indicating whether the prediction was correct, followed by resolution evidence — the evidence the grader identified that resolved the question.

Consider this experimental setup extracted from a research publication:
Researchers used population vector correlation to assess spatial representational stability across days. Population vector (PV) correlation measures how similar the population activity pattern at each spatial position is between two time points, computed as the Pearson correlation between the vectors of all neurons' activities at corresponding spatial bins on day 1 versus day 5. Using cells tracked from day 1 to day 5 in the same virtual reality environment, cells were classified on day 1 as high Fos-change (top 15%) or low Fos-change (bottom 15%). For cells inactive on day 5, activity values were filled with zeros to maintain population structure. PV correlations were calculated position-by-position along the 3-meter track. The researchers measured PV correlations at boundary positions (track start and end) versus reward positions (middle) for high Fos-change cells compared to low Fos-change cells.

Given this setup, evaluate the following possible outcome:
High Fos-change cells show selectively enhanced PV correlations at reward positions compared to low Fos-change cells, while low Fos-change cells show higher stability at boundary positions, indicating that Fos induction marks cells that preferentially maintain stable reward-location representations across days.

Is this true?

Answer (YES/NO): NO